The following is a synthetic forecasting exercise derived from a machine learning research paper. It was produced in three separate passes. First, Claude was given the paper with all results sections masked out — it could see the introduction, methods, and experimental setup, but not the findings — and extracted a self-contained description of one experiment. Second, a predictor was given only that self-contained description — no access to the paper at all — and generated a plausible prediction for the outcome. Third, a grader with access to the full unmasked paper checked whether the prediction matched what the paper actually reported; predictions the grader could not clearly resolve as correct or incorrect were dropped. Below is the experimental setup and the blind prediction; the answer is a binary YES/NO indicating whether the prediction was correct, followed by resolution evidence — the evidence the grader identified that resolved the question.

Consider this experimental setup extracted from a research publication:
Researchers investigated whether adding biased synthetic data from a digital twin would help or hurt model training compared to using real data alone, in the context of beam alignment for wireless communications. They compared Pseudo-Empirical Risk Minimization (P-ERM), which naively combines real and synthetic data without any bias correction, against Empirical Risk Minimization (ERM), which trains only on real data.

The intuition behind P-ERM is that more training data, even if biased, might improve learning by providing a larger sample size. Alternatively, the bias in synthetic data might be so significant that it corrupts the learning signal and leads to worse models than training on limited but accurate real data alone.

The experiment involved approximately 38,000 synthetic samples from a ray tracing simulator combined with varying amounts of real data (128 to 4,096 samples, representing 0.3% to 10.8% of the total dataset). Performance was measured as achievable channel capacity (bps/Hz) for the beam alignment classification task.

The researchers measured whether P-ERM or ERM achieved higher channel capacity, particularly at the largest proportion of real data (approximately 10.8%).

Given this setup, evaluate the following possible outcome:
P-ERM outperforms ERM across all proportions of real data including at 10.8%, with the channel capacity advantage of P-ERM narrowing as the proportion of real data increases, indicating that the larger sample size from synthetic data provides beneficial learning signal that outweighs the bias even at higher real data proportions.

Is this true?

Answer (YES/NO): NO